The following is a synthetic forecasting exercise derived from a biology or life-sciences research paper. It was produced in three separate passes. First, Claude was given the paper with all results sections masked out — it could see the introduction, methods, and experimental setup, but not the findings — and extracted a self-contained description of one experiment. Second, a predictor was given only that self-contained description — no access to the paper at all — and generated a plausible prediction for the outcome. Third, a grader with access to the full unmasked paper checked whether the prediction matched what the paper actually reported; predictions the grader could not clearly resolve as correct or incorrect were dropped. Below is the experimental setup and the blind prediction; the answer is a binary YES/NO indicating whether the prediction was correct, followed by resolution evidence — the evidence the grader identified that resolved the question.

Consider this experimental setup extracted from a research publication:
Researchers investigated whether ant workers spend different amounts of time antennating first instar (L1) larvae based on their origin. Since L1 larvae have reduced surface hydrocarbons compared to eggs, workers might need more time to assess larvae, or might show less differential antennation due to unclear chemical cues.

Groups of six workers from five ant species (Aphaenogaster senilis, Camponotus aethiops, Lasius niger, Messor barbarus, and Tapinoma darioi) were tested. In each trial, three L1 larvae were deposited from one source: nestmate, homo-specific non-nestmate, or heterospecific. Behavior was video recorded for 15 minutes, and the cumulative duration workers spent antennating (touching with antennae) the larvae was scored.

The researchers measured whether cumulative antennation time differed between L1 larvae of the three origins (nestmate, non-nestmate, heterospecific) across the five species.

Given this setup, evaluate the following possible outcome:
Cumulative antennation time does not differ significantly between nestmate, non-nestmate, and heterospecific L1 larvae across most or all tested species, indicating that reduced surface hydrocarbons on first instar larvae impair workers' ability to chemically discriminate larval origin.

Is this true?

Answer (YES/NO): NO